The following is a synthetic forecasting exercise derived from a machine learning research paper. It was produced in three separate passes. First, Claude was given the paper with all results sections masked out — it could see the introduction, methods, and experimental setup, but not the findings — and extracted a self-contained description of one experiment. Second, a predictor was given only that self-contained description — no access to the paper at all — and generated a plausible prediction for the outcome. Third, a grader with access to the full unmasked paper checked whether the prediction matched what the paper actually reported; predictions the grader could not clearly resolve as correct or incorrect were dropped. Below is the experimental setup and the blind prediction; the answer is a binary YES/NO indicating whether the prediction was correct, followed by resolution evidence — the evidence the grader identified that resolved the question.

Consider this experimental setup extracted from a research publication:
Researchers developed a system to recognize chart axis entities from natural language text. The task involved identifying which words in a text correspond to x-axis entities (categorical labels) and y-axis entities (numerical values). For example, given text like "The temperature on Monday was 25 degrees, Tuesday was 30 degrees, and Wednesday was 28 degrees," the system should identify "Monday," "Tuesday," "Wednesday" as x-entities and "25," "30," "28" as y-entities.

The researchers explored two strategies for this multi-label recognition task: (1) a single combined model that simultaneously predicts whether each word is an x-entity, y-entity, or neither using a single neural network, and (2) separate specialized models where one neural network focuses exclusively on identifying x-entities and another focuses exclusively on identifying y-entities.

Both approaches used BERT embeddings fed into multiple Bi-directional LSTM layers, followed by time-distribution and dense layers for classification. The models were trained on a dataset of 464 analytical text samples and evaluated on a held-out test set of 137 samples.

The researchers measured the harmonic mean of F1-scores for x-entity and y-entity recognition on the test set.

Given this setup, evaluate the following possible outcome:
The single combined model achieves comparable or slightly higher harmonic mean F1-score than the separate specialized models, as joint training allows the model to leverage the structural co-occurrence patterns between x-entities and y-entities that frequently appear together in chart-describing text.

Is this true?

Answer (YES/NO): NO